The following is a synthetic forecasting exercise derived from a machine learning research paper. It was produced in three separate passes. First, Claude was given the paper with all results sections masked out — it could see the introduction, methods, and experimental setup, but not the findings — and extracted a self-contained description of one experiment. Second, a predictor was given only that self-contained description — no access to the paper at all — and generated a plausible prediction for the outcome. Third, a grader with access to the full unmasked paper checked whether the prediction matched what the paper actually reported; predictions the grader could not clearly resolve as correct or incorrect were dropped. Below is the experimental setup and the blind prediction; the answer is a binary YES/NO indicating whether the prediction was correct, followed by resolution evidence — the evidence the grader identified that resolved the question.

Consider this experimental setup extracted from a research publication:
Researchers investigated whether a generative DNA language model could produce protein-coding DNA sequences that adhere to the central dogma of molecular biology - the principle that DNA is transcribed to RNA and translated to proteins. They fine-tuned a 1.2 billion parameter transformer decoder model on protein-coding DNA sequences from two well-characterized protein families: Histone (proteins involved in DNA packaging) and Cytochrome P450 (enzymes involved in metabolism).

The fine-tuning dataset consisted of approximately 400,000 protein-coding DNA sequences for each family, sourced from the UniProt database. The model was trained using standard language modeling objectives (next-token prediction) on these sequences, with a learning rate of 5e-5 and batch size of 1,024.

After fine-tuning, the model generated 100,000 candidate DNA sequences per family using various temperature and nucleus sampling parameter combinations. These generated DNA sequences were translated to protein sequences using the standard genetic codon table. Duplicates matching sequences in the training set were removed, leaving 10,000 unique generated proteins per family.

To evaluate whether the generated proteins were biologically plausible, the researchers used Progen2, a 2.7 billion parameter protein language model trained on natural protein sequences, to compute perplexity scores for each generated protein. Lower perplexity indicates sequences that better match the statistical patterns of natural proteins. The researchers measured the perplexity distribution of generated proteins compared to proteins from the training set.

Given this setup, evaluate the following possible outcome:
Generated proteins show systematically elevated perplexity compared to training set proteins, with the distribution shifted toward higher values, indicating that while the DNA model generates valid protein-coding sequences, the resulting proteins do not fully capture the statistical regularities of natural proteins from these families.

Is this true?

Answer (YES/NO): NO